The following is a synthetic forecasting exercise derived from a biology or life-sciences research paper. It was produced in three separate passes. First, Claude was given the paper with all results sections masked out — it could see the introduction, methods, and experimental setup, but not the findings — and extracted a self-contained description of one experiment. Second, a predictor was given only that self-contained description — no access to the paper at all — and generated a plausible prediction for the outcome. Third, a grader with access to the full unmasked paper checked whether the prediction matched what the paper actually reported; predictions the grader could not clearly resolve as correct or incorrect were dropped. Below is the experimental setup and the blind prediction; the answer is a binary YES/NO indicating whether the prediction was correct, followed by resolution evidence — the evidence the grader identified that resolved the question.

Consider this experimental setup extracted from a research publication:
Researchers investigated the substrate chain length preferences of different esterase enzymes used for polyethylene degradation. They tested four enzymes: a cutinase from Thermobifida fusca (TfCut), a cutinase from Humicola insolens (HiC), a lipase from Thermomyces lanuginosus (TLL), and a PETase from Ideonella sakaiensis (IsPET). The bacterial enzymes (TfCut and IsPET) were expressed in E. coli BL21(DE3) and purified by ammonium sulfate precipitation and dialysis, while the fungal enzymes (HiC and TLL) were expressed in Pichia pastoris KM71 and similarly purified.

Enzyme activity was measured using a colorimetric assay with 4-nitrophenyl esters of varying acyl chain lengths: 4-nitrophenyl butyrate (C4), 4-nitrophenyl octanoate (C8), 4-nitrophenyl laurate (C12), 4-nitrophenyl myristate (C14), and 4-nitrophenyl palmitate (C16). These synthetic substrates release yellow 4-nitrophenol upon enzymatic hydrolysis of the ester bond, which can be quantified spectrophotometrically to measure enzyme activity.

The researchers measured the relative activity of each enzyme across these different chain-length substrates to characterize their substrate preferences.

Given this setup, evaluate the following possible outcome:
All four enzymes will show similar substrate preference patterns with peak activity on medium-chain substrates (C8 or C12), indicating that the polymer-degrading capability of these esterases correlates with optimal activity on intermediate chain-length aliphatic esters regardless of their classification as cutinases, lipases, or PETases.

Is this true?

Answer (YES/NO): NO